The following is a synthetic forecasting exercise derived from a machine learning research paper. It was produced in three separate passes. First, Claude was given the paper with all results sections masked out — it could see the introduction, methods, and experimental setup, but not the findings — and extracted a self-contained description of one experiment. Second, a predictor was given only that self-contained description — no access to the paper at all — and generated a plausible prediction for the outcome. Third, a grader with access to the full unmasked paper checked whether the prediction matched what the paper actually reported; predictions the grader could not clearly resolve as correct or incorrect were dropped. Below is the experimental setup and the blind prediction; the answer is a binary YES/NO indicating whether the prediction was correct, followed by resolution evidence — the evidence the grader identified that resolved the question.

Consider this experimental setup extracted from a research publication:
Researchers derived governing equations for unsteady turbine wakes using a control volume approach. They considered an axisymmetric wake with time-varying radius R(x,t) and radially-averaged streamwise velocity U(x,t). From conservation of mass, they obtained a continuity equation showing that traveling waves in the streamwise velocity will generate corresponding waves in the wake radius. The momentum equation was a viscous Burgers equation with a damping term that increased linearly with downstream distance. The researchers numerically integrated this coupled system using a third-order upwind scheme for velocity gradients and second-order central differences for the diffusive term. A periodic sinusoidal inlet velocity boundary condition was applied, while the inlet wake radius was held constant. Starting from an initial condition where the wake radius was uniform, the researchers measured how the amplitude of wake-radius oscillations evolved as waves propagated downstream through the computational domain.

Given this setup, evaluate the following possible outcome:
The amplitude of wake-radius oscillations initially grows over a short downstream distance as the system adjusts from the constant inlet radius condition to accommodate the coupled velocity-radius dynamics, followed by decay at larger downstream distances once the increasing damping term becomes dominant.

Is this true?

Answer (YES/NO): NO